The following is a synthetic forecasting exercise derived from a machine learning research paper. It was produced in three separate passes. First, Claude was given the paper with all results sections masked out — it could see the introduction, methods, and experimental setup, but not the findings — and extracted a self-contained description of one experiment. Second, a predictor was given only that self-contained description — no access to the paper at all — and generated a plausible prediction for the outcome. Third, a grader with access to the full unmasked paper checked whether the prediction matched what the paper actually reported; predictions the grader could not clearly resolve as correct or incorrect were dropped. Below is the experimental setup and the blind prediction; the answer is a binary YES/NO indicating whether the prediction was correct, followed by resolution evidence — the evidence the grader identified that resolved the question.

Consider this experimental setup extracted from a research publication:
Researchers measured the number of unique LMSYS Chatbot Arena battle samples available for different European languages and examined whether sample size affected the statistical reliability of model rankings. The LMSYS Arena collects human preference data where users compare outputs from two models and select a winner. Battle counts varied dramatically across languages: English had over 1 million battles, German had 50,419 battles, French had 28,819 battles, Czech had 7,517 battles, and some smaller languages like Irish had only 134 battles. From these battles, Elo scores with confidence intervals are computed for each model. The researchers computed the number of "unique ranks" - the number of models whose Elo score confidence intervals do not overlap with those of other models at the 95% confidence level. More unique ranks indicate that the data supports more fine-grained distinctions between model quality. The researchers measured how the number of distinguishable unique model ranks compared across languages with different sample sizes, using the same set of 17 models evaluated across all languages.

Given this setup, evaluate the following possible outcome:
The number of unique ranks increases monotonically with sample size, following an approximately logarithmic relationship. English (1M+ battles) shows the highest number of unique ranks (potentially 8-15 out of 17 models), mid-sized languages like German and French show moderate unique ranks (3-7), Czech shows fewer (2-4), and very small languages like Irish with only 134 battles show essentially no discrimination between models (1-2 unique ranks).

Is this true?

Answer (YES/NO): NO